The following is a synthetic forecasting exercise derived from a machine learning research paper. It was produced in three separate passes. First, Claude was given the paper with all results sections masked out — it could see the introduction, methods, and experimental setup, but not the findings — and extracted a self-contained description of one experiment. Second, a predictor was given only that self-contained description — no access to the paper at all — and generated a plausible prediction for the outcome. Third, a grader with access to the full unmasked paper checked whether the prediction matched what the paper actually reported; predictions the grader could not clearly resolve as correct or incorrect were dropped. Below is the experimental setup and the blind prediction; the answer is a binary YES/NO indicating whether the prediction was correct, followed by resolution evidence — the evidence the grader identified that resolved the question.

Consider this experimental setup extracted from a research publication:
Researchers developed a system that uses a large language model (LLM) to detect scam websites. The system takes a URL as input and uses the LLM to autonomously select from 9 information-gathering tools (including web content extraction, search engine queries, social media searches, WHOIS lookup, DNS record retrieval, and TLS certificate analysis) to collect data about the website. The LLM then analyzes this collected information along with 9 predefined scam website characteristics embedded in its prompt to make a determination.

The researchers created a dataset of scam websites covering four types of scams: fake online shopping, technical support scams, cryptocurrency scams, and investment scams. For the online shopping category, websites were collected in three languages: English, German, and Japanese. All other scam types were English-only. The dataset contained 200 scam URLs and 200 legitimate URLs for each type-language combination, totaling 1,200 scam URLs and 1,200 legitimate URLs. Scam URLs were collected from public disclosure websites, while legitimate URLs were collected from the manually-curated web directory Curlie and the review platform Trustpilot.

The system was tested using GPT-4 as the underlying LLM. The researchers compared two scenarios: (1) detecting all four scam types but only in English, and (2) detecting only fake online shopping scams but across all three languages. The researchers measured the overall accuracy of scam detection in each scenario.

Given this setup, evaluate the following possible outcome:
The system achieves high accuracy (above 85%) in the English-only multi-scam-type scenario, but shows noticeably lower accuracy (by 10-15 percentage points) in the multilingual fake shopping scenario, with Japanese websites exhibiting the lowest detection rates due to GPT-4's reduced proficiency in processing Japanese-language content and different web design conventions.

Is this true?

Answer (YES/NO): NO